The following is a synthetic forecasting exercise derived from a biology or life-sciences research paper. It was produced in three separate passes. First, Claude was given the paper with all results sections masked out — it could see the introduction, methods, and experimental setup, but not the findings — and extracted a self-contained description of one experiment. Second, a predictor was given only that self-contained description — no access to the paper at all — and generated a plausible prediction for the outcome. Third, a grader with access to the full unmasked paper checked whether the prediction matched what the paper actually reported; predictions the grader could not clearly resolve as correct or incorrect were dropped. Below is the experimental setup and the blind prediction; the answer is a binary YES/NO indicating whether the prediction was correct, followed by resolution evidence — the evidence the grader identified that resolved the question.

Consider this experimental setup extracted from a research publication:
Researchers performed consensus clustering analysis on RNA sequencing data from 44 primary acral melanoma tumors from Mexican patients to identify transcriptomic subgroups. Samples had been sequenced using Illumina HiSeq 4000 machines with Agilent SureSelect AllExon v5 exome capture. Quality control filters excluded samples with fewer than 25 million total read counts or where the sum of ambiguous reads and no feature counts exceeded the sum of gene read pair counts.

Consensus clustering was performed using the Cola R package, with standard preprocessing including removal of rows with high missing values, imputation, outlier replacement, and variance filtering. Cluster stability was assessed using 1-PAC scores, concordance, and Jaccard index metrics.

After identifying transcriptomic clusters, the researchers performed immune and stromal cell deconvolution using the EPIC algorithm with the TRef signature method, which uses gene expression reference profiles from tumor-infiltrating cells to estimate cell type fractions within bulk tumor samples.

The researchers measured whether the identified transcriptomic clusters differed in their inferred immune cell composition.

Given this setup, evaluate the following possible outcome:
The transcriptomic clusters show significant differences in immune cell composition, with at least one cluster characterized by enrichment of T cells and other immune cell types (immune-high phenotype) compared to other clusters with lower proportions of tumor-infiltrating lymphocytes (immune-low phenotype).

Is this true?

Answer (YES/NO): NO